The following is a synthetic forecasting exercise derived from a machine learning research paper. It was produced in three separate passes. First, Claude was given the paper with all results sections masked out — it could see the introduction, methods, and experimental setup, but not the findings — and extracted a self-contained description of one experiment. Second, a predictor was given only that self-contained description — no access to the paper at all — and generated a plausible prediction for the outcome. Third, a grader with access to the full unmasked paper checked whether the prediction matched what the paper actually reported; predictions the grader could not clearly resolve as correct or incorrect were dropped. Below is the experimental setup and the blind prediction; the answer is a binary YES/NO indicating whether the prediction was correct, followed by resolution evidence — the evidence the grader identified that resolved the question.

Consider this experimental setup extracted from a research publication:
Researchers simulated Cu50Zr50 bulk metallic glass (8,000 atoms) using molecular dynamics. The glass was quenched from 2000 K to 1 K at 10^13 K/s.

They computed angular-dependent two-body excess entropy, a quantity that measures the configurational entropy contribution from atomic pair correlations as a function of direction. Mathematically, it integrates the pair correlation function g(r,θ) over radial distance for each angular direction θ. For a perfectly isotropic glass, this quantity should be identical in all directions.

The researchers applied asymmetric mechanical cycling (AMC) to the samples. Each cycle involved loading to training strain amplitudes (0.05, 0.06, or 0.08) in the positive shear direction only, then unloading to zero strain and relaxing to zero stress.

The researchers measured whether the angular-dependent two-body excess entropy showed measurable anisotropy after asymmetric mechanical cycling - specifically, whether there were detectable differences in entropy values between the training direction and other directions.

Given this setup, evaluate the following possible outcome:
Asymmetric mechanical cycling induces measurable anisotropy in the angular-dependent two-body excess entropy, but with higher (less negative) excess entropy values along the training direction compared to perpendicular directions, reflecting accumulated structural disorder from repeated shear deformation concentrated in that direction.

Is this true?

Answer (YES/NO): NO